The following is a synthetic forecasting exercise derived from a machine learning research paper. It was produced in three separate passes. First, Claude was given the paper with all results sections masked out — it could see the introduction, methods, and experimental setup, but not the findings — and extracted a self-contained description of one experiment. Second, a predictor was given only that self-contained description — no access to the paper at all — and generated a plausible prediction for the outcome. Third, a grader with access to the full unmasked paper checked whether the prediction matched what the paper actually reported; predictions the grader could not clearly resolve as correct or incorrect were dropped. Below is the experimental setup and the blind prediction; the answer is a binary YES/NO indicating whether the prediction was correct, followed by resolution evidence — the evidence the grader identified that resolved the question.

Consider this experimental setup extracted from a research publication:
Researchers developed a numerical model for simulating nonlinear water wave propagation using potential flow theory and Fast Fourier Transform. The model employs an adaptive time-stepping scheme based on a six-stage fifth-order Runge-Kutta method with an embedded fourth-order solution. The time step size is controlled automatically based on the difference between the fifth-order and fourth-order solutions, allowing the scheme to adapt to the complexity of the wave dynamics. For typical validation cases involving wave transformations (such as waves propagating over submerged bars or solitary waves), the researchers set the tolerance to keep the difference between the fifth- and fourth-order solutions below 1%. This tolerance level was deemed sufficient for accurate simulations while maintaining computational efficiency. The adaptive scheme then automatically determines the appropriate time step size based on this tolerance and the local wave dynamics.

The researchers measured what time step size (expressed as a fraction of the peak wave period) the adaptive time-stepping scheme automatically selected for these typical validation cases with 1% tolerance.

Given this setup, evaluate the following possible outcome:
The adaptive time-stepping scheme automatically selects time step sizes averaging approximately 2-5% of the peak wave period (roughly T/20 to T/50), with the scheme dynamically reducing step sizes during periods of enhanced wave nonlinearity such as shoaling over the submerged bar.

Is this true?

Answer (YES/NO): NO